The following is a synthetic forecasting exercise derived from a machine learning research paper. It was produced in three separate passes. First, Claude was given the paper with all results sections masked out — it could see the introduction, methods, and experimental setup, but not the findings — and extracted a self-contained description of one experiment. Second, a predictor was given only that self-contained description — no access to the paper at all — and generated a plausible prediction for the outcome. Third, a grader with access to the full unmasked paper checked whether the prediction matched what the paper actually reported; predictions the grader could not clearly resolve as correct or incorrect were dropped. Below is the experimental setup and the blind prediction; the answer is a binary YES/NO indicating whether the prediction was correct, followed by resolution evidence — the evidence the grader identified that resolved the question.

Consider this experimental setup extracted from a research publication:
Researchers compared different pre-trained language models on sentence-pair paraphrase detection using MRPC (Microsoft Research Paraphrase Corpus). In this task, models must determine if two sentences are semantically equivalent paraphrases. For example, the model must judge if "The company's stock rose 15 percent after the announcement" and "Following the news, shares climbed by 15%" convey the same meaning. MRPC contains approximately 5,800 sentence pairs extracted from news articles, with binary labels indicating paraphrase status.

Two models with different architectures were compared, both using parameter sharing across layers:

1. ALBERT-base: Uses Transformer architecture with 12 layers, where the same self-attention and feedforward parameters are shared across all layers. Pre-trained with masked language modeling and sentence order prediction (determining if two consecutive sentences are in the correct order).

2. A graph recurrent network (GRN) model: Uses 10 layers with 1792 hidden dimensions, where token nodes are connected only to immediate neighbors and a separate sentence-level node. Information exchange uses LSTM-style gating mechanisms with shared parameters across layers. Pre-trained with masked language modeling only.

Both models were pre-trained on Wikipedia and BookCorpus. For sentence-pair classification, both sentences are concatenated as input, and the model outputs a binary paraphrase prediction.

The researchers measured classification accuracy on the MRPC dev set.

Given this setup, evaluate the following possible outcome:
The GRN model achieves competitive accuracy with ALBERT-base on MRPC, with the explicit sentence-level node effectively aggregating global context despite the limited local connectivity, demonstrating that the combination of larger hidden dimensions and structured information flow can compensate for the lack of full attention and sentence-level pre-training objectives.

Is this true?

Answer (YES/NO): NO